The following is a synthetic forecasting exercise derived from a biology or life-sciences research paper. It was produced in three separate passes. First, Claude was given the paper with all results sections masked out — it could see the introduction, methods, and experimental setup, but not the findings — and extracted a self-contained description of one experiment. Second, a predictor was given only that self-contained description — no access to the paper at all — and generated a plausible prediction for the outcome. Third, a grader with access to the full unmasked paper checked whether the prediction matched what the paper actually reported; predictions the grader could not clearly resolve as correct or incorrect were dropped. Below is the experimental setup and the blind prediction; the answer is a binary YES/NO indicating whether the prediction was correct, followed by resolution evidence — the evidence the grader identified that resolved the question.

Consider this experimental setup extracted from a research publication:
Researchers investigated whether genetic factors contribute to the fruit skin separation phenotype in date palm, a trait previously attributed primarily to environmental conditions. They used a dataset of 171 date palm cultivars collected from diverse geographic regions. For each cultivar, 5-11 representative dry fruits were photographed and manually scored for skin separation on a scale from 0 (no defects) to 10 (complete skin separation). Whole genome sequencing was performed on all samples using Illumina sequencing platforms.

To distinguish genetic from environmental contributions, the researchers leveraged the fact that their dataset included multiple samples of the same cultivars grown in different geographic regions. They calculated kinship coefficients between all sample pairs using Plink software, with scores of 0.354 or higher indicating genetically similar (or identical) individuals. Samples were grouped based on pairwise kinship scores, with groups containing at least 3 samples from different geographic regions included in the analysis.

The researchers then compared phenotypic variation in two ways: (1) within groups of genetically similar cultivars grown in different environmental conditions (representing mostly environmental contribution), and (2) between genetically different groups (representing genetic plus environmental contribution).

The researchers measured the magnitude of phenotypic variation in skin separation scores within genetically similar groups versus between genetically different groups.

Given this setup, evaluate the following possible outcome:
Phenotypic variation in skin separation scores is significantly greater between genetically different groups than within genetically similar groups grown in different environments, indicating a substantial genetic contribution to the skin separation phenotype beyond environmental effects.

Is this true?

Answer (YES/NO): YES